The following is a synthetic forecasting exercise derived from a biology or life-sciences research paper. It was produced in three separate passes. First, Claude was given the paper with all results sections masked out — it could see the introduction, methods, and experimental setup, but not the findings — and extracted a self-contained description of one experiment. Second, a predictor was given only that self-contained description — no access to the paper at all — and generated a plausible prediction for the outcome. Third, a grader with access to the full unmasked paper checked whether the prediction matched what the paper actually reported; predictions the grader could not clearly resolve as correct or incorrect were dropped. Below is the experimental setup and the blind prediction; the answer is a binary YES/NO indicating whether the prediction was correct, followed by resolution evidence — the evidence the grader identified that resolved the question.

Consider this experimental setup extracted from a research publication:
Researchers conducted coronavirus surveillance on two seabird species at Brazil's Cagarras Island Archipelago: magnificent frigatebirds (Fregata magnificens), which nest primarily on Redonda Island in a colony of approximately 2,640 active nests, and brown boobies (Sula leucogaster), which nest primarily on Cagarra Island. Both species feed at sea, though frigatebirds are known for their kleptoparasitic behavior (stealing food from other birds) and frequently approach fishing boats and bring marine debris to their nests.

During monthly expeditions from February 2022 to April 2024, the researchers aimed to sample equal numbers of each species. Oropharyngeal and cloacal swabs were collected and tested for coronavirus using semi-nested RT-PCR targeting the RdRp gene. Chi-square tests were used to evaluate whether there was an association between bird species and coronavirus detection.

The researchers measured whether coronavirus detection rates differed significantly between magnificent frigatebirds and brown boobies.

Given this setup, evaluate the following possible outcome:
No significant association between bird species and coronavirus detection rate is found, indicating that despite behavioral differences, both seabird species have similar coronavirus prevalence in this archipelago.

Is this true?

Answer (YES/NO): YES